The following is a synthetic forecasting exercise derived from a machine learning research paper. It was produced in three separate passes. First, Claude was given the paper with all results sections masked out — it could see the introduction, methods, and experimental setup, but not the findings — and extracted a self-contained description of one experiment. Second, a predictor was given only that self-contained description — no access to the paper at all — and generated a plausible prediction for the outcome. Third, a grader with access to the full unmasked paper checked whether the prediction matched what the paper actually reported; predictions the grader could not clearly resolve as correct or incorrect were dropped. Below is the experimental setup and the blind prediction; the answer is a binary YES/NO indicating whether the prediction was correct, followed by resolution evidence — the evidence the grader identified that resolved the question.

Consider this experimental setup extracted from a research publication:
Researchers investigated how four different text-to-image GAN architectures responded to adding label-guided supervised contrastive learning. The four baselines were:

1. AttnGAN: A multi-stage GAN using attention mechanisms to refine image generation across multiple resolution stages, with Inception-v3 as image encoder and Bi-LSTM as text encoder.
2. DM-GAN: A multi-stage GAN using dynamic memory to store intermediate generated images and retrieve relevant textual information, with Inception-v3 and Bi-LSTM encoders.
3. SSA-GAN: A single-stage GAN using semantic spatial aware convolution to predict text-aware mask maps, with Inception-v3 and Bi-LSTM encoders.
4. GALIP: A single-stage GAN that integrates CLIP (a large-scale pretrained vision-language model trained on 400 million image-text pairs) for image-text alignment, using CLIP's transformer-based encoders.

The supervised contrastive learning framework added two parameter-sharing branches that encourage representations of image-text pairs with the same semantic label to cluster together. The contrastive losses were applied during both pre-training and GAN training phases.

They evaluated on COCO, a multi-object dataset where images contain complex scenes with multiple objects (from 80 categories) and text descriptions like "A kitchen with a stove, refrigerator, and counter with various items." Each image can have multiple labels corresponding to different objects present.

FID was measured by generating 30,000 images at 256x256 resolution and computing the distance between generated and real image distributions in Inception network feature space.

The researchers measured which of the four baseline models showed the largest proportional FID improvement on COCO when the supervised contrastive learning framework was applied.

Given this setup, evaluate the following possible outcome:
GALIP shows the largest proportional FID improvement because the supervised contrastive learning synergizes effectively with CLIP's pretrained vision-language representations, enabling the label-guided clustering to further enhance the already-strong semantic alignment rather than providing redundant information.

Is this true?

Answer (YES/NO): NO